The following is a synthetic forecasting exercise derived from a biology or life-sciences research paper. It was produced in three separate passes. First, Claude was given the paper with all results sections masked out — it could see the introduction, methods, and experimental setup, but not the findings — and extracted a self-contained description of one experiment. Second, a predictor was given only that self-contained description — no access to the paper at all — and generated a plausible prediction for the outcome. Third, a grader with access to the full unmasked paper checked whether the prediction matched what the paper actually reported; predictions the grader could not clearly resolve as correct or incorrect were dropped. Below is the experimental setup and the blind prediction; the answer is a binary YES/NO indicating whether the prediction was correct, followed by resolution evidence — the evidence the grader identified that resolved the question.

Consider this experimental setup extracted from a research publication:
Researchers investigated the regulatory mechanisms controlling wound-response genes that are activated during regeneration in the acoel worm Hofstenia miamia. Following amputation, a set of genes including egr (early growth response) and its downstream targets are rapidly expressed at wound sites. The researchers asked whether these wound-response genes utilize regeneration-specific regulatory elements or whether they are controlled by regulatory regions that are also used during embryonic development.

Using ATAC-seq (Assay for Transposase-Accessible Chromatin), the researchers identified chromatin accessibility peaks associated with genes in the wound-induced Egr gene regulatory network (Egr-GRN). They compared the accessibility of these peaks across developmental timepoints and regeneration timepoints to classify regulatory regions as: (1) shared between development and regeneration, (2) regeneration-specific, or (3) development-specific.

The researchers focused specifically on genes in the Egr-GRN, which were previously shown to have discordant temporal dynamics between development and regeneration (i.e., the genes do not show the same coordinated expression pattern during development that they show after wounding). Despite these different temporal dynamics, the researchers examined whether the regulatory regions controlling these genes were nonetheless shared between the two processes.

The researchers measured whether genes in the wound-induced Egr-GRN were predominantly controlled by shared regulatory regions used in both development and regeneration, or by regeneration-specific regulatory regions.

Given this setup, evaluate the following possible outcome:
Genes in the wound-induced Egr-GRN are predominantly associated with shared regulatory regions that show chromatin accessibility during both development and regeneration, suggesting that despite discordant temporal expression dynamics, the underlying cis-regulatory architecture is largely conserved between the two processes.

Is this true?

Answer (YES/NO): YES